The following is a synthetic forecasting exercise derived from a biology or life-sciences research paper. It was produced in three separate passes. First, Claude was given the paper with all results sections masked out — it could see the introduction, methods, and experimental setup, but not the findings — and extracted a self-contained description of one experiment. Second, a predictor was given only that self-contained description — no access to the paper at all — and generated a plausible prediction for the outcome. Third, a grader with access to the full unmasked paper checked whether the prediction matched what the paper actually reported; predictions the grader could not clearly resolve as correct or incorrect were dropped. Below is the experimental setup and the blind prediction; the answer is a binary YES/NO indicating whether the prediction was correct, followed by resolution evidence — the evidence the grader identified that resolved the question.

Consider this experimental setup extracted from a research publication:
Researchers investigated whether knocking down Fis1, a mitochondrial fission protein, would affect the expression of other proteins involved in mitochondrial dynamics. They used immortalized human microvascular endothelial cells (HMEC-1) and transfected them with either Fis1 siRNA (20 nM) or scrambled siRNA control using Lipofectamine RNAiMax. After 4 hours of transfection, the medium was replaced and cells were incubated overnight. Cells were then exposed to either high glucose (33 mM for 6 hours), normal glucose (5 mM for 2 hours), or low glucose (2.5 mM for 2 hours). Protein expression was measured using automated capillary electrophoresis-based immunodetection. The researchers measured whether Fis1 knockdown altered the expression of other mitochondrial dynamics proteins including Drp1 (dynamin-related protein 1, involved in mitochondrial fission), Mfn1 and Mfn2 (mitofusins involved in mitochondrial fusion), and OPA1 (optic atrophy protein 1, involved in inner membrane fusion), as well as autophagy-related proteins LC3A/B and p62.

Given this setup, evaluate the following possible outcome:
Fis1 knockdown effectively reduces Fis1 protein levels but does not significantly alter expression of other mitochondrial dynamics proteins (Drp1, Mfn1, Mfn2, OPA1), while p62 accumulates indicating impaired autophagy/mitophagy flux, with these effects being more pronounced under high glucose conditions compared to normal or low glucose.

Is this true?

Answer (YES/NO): NO